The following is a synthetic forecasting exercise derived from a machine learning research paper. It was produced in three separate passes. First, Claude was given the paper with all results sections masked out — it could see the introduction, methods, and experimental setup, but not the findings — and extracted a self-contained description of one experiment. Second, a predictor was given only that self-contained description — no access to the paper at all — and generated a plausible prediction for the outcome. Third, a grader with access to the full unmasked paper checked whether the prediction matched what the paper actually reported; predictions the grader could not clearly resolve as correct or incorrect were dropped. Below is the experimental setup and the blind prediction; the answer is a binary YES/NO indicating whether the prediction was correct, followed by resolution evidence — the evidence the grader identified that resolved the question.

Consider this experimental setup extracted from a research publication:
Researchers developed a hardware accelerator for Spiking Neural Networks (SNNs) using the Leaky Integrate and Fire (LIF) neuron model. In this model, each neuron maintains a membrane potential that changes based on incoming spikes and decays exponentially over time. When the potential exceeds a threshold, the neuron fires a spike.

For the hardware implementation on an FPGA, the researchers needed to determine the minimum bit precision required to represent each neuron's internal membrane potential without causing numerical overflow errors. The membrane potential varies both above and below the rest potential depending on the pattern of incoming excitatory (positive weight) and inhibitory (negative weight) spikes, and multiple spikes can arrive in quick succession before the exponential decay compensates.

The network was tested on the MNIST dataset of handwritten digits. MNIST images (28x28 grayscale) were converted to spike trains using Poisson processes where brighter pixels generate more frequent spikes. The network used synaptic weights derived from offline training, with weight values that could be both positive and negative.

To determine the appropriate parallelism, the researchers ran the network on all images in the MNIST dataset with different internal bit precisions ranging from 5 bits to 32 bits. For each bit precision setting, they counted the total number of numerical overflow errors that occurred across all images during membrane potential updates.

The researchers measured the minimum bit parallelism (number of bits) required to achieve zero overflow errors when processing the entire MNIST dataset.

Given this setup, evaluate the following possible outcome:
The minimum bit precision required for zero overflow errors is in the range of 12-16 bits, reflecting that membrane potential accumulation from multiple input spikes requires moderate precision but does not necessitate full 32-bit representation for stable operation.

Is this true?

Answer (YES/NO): YES